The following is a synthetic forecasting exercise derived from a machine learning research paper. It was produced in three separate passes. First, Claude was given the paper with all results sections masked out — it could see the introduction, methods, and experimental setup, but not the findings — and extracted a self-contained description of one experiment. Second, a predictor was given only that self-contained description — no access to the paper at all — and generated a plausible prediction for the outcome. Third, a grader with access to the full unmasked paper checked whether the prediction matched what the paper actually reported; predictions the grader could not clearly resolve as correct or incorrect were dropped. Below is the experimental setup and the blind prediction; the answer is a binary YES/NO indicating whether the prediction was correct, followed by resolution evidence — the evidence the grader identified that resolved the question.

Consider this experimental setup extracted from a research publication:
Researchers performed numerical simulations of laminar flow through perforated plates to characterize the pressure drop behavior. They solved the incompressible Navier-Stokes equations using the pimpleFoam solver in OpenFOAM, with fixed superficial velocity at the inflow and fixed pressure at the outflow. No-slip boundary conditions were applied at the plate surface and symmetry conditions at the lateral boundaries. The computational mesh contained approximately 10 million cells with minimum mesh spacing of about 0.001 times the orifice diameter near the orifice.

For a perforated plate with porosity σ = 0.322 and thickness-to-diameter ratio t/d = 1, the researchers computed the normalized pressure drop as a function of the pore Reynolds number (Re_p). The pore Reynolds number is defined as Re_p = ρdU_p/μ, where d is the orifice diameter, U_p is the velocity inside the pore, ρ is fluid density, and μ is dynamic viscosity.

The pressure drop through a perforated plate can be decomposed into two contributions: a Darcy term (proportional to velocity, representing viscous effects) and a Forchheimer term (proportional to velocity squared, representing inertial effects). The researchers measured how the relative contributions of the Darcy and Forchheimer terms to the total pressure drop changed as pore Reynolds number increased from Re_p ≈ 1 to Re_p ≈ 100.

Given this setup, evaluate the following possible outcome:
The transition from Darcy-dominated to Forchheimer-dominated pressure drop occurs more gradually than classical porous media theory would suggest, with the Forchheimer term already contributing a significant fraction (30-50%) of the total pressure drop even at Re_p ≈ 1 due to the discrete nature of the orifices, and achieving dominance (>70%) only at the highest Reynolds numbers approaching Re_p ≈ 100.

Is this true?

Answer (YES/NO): NO